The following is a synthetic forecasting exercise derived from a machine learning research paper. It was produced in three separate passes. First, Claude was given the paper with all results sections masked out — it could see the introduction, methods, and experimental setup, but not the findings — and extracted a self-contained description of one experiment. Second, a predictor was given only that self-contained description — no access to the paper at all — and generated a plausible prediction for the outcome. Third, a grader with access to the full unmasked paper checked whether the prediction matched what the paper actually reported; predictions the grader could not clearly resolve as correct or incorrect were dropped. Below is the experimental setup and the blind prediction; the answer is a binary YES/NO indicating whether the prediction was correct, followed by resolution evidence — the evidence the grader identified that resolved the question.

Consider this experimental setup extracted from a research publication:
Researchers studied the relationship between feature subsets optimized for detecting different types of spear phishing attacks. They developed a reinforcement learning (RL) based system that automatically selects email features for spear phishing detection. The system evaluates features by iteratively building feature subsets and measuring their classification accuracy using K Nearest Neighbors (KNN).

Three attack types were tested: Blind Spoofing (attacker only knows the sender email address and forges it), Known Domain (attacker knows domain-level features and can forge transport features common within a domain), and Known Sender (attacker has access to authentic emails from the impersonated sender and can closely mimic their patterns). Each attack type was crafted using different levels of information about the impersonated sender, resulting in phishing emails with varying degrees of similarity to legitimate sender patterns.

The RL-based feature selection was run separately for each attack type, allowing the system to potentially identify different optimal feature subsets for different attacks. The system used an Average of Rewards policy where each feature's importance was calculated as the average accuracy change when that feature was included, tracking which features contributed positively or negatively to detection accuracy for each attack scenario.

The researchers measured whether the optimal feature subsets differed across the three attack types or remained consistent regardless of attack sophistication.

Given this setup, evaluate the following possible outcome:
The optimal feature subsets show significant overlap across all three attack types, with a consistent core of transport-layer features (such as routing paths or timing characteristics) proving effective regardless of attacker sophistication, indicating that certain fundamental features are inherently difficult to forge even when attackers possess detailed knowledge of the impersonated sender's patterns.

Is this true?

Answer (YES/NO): NO